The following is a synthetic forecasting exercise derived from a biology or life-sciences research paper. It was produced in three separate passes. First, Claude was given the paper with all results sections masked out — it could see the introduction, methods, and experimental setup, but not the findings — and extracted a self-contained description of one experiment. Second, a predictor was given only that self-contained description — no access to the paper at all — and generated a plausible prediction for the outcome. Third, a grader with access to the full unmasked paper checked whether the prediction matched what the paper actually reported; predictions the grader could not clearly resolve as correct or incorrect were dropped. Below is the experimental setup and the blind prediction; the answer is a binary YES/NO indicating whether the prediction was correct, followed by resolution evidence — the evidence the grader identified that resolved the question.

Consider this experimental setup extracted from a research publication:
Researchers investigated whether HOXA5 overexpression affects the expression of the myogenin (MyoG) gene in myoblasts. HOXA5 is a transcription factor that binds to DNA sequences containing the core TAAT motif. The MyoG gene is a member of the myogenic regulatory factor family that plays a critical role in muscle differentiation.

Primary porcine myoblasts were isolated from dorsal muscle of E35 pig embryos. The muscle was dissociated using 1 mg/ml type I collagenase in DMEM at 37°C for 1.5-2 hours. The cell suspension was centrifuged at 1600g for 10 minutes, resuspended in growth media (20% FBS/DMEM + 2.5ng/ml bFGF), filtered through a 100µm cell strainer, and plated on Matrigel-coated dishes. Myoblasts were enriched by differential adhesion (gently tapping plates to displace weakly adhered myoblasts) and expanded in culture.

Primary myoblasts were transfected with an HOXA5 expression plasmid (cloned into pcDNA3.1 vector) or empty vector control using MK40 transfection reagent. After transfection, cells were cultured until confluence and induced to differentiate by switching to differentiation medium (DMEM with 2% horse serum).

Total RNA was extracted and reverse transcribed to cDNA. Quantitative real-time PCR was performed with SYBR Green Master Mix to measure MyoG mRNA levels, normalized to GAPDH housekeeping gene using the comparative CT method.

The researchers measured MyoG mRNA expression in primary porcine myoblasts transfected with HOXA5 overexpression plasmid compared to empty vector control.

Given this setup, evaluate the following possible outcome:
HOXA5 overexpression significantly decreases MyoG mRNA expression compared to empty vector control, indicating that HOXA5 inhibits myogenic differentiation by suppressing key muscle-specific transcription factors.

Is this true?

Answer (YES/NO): NO